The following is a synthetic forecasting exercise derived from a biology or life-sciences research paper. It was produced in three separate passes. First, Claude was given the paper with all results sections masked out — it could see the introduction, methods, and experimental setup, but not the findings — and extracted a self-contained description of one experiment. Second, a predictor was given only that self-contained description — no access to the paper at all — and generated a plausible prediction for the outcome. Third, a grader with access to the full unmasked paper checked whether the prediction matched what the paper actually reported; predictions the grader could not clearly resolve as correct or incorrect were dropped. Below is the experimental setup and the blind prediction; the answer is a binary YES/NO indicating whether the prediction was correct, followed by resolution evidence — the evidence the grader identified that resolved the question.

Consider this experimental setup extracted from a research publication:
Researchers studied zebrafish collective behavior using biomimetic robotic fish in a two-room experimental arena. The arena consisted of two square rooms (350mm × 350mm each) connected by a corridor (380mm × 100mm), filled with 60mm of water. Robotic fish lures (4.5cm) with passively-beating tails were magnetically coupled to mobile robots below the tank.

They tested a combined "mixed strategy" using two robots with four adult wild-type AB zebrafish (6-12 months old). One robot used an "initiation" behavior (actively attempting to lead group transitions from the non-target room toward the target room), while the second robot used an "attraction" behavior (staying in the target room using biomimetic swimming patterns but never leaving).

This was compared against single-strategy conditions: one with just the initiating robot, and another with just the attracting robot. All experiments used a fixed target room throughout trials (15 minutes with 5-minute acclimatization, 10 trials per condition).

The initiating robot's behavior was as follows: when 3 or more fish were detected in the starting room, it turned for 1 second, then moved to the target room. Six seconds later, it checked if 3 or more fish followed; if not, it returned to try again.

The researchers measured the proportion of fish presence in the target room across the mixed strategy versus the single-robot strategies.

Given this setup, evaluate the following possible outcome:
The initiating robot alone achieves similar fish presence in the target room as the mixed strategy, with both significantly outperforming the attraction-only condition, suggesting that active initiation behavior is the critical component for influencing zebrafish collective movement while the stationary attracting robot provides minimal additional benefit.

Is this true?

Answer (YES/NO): NO